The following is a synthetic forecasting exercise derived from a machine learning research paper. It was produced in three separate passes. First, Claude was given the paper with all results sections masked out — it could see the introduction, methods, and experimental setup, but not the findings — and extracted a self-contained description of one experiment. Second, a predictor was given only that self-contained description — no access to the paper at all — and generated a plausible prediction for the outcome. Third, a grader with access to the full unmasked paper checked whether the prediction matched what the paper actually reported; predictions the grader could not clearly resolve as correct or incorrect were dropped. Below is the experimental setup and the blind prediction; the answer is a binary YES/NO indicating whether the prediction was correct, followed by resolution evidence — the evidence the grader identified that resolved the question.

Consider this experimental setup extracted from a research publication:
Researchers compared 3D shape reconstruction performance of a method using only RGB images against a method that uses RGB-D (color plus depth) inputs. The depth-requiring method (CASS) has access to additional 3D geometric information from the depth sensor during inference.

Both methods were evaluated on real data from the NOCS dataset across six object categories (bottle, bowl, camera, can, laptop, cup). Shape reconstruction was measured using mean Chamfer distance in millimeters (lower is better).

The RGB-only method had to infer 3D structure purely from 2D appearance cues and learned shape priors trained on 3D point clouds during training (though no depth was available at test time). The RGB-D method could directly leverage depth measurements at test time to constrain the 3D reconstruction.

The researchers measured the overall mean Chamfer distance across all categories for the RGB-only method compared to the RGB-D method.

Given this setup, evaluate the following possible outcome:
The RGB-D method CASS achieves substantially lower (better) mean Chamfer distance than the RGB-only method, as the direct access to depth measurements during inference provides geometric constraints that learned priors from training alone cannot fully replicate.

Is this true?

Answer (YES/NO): NO